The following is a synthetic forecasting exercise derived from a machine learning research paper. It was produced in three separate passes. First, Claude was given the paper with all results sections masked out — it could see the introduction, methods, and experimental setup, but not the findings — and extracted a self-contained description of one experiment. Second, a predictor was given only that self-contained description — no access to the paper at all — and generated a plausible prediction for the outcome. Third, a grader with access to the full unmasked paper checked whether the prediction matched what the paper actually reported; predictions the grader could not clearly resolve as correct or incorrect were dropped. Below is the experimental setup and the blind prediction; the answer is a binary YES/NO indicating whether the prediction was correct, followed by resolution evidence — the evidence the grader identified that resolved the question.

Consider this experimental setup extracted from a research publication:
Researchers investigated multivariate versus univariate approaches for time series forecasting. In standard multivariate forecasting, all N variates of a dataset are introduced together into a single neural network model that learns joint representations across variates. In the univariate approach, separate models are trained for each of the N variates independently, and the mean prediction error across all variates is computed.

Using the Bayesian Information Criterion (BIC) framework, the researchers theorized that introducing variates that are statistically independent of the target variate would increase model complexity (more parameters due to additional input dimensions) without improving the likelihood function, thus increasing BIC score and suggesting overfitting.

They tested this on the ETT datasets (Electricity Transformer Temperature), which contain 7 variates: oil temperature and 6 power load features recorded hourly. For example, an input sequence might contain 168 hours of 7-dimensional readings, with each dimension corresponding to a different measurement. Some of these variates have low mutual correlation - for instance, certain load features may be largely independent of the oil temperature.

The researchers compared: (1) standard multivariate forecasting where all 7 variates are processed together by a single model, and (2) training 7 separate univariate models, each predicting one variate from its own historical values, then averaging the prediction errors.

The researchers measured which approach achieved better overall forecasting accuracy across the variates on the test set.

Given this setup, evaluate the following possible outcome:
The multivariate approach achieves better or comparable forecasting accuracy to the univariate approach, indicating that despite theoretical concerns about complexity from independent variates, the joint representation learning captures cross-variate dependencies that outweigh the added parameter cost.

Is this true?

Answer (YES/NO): NO